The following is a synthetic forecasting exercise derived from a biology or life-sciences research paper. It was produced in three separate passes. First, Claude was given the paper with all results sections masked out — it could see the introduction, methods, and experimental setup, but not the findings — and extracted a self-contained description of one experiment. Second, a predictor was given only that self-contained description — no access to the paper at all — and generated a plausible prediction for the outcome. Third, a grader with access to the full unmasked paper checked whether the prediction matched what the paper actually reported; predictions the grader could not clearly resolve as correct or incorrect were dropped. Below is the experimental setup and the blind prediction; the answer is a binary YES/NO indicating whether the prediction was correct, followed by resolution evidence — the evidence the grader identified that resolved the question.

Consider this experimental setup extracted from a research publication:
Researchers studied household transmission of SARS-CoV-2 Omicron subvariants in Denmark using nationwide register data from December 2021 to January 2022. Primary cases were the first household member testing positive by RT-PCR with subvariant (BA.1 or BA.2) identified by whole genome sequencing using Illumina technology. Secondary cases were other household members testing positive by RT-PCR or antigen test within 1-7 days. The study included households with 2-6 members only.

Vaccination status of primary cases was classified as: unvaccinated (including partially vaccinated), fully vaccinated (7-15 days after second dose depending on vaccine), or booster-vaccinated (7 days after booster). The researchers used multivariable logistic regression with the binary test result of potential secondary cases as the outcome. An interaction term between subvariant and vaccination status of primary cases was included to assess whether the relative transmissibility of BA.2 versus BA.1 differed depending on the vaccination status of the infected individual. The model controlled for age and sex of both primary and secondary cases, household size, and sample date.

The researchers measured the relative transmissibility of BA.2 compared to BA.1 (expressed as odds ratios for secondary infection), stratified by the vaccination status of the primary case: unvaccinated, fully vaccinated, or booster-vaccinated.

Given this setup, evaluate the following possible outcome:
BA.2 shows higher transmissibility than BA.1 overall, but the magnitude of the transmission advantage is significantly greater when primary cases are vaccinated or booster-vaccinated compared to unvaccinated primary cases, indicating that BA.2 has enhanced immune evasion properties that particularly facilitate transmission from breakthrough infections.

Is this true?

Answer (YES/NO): NO